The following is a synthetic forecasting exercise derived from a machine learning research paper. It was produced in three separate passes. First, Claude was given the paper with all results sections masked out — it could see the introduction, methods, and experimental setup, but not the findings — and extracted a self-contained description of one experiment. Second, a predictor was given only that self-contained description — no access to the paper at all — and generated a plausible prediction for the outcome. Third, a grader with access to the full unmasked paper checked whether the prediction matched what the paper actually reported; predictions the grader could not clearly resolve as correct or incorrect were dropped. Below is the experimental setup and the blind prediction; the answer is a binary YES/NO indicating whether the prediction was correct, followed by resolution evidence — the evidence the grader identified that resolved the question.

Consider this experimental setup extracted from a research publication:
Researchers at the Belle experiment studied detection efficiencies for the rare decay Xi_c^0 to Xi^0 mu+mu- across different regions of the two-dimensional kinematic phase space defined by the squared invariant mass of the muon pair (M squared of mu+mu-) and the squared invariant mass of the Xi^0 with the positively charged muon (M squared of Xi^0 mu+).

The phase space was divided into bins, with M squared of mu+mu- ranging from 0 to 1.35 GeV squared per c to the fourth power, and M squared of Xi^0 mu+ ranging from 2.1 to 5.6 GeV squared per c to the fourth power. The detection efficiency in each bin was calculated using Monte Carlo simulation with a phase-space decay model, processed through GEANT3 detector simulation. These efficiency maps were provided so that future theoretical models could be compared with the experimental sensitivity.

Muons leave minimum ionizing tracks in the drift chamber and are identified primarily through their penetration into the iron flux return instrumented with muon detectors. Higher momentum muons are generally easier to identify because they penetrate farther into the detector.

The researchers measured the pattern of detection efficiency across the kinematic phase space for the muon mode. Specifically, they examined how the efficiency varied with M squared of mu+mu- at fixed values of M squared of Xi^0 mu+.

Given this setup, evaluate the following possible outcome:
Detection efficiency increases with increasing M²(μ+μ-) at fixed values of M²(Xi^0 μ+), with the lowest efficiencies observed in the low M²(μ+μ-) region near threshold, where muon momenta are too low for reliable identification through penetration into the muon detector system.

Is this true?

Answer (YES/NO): NO